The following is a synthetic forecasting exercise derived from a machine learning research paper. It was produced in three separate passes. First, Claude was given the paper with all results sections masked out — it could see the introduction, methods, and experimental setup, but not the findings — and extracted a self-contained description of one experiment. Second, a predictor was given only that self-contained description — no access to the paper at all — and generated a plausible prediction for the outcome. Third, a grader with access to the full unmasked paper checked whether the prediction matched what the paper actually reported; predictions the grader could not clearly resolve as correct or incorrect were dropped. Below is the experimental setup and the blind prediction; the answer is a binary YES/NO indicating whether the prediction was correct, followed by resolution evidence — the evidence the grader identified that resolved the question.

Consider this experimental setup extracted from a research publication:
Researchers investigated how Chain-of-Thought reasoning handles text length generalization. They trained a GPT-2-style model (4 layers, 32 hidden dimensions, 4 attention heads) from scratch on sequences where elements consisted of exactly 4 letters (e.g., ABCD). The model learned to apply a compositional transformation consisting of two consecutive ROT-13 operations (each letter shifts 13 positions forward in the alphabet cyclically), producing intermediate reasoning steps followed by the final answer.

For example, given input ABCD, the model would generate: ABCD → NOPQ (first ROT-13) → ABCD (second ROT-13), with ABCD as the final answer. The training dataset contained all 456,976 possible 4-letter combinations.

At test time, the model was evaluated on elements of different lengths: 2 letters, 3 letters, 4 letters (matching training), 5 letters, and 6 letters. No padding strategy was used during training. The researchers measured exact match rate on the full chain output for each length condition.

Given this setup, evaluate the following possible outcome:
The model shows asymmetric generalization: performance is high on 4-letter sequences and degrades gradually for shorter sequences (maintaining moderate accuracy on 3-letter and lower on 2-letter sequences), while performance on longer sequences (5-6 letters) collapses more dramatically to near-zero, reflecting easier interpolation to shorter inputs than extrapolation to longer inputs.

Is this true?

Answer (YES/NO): NO